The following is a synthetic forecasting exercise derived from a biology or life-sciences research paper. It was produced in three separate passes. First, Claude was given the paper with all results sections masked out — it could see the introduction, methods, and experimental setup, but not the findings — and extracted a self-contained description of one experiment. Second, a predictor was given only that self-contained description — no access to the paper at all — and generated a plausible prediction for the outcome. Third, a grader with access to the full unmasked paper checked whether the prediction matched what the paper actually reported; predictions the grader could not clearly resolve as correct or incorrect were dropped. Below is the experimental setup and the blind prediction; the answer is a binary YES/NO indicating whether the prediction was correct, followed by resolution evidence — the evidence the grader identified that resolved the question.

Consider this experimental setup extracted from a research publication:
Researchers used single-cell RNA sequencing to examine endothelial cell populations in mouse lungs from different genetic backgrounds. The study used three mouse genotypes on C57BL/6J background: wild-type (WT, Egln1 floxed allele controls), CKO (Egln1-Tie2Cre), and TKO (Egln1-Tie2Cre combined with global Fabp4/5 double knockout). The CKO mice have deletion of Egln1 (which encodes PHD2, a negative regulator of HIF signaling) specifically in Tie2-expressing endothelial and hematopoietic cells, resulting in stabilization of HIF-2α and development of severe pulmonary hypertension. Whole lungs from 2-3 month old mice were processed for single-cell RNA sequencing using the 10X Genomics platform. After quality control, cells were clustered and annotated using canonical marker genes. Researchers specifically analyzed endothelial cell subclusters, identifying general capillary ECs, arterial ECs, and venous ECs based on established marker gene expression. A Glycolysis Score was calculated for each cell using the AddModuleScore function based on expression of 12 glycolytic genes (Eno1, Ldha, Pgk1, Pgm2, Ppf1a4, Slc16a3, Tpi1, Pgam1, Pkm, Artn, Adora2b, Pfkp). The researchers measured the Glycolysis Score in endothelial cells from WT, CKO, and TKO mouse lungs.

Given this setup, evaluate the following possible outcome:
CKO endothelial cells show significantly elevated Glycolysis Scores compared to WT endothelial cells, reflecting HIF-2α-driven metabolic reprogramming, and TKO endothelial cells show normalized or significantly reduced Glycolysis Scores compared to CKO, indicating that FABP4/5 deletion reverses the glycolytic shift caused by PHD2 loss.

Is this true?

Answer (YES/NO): YES